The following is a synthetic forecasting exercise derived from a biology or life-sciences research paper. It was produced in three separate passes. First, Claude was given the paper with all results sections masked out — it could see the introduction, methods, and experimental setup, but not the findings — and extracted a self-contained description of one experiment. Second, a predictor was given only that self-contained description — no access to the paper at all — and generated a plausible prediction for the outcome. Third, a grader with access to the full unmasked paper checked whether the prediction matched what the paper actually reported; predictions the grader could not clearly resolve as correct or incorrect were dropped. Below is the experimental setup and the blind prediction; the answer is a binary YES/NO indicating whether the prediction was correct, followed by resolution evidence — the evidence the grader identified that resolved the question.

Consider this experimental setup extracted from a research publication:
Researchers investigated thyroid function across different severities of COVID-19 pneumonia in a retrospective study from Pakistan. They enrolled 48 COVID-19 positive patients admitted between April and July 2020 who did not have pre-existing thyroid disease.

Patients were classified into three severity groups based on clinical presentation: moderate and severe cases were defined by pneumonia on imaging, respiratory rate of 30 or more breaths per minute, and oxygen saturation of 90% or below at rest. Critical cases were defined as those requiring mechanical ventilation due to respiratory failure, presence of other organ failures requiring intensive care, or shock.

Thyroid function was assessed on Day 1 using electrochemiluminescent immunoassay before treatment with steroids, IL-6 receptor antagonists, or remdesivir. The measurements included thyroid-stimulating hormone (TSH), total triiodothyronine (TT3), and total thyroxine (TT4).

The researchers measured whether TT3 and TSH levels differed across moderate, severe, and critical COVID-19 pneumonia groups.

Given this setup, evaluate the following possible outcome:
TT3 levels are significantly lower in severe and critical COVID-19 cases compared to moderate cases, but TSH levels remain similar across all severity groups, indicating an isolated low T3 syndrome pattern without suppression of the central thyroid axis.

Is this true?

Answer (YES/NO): NO